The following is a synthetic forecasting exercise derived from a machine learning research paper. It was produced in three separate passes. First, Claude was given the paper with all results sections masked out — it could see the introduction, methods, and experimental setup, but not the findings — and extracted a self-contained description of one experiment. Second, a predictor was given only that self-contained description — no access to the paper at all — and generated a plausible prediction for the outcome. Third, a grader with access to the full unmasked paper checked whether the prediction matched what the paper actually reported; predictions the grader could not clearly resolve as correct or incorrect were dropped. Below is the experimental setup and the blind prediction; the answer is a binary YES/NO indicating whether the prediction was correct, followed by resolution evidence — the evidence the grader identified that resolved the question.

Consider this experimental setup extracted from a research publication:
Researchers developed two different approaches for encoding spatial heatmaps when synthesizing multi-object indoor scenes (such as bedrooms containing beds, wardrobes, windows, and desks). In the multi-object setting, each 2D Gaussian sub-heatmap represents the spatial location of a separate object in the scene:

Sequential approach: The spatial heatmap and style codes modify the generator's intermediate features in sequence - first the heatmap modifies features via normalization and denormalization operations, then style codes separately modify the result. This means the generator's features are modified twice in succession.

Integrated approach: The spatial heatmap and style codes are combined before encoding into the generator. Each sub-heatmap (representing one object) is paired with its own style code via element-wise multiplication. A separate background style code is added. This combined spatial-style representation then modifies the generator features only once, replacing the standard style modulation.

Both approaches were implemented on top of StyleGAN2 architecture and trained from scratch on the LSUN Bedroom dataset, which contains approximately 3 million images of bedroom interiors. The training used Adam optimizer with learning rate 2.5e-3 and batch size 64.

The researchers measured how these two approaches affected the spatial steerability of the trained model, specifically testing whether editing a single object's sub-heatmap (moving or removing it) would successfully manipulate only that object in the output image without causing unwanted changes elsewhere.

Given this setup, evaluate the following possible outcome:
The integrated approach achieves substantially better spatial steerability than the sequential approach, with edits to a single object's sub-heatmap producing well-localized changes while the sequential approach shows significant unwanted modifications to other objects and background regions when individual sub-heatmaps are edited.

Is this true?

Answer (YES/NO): YES